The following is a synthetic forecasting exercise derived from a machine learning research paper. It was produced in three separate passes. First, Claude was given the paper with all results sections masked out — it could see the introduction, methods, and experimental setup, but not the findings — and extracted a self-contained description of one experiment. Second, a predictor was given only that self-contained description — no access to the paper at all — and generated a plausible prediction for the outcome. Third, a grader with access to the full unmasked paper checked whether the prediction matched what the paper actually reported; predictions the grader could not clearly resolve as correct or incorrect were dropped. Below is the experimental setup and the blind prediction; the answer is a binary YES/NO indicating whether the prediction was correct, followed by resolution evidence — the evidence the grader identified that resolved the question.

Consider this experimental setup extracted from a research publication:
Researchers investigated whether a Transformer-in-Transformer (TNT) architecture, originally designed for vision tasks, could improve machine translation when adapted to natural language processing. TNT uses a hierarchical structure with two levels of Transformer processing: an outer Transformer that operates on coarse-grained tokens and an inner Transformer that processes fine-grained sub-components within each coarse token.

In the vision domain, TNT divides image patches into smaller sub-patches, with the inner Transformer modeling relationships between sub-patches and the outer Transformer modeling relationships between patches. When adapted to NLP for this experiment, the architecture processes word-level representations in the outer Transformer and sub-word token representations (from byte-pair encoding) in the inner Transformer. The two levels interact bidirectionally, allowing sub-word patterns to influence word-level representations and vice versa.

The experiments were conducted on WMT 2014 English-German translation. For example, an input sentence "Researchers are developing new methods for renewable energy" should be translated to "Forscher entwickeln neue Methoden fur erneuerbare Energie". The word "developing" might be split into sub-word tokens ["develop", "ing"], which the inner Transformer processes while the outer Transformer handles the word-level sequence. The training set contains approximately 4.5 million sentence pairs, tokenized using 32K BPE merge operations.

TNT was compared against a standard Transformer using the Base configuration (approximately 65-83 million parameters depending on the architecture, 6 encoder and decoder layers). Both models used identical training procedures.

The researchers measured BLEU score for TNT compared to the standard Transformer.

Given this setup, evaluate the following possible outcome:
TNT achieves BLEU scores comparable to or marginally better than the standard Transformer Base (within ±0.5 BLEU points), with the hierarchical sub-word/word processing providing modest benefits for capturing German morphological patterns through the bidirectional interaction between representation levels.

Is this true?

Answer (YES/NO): NO